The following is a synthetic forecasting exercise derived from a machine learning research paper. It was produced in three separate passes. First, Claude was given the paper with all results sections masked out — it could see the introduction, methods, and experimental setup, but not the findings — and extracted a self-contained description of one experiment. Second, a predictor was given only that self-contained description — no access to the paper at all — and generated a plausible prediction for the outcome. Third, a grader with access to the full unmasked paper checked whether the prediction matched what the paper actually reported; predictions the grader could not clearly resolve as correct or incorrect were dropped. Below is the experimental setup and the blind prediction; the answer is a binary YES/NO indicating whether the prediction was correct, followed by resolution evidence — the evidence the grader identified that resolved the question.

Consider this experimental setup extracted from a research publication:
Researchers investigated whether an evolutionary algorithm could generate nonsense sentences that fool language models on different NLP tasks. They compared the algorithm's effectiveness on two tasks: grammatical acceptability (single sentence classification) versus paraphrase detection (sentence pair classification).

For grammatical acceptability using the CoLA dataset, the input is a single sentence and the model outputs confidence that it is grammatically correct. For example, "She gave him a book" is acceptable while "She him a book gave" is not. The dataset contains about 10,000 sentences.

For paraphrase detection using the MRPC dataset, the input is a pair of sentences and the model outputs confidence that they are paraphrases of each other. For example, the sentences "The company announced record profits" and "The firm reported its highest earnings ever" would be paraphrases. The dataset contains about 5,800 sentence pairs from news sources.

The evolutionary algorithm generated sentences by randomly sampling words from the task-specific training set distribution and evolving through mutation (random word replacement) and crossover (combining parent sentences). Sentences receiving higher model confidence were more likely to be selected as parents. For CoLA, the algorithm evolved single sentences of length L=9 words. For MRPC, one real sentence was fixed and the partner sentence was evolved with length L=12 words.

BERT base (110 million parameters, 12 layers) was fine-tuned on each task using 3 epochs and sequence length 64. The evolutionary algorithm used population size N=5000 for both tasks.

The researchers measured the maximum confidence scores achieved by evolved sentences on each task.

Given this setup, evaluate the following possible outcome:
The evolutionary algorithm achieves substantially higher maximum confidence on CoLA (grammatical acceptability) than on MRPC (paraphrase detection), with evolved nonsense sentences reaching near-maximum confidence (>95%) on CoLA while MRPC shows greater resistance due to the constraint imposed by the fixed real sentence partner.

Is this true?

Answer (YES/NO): NO